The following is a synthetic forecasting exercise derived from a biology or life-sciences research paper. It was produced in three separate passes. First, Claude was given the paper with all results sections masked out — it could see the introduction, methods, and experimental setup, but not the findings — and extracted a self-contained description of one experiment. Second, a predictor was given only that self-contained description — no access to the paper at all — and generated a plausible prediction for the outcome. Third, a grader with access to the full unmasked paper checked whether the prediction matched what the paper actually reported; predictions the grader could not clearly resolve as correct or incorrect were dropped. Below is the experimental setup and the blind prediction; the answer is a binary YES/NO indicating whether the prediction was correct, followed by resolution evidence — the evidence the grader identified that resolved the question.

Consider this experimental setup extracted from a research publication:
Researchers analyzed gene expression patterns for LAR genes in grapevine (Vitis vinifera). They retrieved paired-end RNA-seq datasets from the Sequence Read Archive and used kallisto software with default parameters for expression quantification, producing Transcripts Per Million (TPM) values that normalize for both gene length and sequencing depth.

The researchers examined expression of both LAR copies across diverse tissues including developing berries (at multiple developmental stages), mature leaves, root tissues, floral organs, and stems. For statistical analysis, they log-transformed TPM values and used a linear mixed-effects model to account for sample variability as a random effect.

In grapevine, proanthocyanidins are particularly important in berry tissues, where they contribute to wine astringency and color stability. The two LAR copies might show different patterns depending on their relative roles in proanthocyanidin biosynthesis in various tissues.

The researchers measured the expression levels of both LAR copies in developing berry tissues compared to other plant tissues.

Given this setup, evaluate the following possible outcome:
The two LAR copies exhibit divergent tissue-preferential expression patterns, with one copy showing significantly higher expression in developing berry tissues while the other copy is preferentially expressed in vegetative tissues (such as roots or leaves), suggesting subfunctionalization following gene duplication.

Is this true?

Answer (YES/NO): NO